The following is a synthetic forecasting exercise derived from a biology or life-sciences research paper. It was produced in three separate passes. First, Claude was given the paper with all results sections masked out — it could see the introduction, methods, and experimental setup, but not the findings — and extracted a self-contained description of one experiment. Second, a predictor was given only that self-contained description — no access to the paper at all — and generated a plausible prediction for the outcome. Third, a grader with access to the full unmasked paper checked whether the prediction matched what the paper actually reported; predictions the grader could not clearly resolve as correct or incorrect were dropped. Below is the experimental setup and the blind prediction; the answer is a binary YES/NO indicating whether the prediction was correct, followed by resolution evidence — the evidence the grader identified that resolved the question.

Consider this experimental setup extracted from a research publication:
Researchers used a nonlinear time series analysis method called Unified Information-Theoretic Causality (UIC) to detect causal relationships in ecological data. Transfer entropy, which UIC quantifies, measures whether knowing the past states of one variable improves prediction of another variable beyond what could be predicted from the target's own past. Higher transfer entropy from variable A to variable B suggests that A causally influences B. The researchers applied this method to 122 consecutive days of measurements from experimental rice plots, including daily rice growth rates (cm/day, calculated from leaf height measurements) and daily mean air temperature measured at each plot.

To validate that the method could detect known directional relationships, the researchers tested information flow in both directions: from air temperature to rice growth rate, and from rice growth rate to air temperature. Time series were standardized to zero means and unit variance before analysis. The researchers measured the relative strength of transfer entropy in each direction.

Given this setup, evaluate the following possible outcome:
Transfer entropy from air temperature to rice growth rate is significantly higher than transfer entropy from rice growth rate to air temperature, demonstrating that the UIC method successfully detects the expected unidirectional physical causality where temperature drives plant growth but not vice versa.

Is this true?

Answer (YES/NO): YES